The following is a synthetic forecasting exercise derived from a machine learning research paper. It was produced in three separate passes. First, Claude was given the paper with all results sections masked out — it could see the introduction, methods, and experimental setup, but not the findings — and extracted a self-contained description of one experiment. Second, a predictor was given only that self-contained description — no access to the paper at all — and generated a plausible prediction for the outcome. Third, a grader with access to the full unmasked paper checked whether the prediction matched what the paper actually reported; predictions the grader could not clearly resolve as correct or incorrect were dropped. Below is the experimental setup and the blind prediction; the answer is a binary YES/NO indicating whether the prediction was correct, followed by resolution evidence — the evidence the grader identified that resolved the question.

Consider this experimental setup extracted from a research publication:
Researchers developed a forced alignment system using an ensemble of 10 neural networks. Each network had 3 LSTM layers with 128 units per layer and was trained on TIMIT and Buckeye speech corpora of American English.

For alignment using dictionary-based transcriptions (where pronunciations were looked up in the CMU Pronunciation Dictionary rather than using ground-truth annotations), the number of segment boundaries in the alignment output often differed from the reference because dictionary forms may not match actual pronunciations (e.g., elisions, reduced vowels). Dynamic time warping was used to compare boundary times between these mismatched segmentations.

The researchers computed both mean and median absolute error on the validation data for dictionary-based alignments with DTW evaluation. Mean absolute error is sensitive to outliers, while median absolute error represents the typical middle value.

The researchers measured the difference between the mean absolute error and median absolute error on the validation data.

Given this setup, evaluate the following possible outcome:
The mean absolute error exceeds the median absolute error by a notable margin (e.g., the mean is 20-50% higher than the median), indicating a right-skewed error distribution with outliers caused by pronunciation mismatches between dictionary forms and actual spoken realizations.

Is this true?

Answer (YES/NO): NO